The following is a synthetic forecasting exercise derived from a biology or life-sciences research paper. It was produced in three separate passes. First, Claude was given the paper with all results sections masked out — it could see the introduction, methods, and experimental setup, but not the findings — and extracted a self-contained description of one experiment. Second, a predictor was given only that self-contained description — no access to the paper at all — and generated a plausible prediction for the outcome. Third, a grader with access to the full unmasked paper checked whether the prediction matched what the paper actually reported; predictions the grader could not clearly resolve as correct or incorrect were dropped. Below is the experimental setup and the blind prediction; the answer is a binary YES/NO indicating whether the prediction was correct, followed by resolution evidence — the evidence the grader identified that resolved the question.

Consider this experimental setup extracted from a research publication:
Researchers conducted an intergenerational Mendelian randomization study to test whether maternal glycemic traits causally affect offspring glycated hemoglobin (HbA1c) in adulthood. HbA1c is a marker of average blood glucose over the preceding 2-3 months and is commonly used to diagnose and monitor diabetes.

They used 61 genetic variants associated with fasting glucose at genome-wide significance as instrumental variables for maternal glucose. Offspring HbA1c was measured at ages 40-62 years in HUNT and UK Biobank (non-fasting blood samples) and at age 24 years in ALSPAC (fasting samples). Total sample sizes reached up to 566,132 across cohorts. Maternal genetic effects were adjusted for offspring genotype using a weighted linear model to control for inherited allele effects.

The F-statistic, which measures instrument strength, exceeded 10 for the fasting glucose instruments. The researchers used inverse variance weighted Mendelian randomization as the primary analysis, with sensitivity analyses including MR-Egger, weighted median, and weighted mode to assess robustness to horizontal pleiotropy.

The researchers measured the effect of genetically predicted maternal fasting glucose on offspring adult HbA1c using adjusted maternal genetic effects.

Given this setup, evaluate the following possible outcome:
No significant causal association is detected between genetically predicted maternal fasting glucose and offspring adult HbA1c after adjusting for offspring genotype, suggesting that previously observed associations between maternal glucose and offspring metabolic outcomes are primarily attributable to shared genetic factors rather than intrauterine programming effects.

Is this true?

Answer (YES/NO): YES